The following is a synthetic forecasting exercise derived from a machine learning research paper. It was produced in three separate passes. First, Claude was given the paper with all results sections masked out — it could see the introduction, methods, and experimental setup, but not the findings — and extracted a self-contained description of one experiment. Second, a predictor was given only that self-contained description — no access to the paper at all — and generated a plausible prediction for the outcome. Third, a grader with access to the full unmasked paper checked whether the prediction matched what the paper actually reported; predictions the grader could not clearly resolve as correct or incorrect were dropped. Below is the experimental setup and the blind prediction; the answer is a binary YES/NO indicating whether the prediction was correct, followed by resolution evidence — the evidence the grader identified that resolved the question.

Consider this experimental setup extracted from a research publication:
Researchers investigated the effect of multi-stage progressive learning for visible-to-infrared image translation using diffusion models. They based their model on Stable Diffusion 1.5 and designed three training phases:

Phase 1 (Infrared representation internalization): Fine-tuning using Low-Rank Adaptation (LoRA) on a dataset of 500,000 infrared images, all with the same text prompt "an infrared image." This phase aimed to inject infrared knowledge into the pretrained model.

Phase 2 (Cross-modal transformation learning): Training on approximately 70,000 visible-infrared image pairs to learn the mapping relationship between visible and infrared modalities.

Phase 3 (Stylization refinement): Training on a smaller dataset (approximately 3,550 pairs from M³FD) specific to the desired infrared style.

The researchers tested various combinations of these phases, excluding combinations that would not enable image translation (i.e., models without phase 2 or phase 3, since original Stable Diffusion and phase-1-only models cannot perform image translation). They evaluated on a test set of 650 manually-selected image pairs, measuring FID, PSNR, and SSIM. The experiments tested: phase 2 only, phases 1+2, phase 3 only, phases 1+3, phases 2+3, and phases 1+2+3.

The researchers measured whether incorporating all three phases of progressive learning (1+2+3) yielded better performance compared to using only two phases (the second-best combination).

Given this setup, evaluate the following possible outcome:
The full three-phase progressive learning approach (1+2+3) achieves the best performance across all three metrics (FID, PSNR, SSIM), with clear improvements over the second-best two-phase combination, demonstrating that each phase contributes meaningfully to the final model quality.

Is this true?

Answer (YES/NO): YES